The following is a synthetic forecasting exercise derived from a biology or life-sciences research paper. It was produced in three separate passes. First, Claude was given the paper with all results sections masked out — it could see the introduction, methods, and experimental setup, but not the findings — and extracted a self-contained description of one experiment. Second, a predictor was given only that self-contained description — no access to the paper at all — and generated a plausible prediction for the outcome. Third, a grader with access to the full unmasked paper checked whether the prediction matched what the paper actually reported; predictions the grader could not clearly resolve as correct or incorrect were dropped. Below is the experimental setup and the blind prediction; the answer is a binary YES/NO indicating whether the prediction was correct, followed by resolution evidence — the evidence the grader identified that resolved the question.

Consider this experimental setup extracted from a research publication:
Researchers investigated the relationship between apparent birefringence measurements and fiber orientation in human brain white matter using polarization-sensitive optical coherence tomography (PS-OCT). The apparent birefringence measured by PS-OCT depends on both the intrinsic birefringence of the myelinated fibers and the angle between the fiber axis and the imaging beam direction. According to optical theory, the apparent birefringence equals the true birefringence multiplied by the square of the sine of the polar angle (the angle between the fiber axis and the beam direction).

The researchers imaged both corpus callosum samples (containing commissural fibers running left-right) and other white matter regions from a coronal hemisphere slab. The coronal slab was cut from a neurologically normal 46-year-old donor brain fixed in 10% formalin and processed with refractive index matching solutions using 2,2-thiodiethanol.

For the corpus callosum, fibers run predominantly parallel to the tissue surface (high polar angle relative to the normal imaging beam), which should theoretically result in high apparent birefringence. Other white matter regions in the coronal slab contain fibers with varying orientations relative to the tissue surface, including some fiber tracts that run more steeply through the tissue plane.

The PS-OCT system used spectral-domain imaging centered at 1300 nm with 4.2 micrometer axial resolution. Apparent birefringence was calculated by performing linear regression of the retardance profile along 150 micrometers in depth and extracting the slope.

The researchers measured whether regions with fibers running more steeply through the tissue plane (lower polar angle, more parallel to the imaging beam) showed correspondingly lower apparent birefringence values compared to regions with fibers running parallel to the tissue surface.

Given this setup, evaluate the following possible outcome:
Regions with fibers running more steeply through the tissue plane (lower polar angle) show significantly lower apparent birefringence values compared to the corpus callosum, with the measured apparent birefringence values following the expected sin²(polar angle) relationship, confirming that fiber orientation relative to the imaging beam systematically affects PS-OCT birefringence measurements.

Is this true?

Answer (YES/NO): YES